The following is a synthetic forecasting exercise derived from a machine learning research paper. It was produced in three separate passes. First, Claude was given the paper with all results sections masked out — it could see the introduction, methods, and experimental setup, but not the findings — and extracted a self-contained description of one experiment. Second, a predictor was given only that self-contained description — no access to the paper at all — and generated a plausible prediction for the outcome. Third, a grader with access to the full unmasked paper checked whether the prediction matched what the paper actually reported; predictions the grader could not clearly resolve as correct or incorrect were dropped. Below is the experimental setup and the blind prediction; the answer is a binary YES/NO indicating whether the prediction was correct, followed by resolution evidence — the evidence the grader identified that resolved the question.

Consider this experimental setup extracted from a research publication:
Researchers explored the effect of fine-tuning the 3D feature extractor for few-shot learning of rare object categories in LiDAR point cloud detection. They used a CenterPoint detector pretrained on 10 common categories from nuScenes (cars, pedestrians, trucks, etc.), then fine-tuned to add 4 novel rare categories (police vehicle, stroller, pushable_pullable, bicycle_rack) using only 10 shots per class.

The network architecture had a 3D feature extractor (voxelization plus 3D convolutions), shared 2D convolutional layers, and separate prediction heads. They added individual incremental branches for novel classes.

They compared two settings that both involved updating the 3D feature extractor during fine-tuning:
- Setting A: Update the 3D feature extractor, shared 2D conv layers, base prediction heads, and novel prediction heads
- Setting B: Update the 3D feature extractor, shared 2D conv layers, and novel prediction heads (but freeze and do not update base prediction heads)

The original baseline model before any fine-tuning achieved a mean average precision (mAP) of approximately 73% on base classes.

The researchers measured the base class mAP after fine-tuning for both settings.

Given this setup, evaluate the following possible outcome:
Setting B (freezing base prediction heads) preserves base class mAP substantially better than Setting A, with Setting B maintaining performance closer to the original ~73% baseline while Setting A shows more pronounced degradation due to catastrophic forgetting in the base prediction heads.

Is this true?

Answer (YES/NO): NO